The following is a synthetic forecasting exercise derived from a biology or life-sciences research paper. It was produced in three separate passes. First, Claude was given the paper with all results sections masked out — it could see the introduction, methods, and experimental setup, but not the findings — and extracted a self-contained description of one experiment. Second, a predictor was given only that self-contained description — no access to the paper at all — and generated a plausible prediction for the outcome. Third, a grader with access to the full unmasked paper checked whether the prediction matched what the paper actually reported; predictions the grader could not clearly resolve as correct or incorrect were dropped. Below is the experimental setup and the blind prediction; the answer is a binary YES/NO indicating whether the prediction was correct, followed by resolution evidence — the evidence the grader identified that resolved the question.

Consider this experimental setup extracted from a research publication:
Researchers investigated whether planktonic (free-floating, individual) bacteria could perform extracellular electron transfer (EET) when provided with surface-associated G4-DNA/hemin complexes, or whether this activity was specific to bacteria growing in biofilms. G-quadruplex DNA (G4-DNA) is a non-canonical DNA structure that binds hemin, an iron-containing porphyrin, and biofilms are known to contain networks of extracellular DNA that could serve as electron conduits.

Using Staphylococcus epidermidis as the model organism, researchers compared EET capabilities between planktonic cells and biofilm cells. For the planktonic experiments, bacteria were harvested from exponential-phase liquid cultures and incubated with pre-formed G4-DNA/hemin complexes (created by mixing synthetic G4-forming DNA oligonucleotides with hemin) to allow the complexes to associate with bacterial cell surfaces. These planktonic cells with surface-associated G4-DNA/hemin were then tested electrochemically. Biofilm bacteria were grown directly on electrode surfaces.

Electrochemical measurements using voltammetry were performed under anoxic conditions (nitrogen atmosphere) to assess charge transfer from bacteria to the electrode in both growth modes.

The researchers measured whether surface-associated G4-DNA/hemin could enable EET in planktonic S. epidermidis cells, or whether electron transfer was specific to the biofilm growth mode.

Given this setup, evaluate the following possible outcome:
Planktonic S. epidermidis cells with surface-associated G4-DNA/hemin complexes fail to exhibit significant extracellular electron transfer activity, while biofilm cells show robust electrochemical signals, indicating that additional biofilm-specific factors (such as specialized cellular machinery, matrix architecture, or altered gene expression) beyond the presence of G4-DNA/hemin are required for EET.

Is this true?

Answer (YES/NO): NO